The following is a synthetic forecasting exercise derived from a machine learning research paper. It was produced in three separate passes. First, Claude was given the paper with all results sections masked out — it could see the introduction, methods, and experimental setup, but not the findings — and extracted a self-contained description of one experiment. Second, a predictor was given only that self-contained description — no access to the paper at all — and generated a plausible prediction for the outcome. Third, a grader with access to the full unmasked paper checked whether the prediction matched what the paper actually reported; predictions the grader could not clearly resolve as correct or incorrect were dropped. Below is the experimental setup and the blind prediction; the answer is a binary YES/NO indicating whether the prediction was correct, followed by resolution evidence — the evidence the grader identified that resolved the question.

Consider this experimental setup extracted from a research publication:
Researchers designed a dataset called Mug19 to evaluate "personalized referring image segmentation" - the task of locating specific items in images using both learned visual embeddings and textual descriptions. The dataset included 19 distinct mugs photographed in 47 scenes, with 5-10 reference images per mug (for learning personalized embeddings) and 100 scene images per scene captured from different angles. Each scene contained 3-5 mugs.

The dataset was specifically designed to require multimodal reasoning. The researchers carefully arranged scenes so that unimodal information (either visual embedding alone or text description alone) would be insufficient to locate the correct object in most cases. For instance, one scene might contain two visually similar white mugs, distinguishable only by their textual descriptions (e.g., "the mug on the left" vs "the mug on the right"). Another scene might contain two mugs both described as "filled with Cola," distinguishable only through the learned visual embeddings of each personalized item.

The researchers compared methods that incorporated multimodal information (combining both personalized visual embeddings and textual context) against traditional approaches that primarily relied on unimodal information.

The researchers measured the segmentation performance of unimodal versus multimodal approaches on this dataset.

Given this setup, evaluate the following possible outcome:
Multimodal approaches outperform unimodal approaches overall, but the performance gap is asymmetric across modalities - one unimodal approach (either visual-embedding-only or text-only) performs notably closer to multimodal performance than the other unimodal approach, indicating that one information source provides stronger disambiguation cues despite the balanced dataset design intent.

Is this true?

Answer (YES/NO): YES